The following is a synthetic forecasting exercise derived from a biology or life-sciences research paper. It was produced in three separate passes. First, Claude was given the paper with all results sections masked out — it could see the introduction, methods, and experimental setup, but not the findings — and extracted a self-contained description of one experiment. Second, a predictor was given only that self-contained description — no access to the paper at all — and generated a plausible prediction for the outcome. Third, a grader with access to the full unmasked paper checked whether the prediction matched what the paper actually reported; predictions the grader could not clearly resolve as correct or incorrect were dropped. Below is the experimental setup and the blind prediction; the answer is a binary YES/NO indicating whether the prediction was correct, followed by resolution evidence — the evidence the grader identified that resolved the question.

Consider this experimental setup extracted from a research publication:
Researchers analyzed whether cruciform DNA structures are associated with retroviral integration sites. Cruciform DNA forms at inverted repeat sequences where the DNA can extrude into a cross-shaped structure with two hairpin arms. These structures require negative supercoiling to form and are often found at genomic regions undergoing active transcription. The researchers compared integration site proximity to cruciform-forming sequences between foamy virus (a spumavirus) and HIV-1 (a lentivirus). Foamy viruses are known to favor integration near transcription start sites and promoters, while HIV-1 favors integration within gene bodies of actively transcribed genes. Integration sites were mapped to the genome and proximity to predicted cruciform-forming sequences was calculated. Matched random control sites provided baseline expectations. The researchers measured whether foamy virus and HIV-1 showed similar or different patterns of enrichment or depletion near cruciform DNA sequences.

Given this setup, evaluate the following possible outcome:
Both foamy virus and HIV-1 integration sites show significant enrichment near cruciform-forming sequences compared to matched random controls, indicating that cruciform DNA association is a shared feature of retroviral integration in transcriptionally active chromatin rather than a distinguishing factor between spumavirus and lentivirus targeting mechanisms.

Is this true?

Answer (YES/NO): NO